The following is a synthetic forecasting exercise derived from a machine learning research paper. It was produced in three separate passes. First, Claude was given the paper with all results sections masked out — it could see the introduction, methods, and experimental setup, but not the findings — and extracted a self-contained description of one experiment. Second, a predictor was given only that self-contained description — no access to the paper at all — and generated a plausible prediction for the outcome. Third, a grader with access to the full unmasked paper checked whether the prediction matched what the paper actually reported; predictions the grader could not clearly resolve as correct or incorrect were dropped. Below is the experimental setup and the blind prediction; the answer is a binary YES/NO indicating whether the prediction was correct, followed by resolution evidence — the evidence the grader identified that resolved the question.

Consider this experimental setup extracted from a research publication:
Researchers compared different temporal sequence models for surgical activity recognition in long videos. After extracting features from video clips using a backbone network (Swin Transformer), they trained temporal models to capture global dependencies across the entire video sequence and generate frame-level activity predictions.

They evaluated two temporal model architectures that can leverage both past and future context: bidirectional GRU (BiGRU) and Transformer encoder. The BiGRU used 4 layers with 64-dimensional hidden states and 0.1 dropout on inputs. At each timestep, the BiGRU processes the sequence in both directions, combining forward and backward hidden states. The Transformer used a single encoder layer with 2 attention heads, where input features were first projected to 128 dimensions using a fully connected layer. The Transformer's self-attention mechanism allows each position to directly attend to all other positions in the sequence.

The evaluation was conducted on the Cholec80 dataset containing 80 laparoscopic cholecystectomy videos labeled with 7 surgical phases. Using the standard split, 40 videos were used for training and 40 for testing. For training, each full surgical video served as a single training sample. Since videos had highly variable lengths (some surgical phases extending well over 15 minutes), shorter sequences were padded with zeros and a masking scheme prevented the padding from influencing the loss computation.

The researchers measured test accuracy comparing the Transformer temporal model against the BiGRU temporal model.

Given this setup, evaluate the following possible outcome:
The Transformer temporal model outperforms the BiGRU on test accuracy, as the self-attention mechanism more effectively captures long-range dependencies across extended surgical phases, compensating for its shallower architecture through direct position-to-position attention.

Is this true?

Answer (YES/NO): NO